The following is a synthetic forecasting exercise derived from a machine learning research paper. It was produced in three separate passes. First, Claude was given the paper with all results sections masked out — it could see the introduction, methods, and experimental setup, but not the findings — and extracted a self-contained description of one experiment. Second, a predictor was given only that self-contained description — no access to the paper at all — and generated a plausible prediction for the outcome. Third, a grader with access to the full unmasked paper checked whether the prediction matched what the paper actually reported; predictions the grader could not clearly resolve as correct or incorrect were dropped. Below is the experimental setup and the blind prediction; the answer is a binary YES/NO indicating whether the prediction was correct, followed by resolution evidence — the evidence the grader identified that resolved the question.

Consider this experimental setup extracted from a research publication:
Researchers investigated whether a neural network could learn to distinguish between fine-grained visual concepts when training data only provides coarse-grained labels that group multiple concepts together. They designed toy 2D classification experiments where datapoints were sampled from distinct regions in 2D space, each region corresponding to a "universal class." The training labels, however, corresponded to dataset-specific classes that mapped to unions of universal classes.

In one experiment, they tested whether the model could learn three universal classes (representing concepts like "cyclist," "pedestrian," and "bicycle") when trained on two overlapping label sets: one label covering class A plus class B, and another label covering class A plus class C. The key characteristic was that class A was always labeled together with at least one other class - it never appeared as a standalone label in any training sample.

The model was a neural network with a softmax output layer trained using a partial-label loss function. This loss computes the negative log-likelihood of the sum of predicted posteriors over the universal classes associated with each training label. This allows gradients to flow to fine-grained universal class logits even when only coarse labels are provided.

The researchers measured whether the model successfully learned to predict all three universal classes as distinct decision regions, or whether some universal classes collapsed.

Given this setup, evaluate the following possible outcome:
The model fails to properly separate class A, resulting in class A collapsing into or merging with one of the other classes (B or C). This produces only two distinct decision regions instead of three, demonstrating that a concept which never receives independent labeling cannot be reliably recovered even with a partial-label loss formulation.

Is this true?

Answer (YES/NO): NO